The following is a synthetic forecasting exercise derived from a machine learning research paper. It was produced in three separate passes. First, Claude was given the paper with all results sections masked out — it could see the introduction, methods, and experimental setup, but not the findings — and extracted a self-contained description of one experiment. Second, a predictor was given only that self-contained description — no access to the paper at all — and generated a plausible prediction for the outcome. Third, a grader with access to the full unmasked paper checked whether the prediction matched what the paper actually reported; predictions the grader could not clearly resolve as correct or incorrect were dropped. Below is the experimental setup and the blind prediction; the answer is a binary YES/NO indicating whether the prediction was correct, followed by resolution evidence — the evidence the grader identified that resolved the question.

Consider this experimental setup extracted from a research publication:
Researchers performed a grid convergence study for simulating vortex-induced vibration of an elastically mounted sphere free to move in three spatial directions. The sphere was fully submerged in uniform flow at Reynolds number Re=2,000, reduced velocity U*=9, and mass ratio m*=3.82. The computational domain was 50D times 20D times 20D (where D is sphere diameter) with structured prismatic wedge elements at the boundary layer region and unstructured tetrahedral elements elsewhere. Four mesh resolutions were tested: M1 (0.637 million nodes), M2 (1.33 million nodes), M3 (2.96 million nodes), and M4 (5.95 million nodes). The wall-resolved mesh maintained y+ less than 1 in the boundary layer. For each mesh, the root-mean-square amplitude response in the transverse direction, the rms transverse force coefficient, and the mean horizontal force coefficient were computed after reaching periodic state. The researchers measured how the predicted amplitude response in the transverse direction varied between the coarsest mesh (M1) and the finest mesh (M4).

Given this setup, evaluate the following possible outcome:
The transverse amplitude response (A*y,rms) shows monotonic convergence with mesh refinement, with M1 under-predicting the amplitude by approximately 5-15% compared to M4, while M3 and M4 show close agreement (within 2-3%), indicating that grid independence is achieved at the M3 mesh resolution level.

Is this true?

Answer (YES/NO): NO